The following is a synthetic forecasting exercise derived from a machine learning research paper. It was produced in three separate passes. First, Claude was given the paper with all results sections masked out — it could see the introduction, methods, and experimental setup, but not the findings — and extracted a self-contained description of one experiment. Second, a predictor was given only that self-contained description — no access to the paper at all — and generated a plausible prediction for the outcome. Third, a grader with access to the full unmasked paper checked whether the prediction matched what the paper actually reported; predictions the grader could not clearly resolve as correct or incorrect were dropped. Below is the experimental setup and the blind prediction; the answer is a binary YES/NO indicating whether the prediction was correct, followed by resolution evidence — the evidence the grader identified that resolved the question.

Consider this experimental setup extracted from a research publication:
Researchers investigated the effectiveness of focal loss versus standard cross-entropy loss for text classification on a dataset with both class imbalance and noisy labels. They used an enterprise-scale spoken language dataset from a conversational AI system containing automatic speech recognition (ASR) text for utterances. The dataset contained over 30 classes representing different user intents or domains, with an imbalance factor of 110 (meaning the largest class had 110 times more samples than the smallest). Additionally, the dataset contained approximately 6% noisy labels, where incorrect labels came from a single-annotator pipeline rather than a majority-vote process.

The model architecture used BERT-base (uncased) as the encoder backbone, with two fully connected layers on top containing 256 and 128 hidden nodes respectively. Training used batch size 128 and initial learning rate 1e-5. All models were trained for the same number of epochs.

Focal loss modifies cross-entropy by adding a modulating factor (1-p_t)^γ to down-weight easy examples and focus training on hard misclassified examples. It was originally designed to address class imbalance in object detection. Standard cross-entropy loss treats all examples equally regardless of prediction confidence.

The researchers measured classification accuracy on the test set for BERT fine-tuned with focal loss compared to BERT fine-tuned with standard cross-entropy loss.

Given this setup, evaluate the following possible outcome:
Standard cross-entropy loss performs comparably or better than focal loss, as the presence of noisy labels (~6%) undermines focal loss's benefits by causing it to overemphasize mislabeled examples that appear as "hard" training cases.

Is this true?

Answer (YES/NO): NO